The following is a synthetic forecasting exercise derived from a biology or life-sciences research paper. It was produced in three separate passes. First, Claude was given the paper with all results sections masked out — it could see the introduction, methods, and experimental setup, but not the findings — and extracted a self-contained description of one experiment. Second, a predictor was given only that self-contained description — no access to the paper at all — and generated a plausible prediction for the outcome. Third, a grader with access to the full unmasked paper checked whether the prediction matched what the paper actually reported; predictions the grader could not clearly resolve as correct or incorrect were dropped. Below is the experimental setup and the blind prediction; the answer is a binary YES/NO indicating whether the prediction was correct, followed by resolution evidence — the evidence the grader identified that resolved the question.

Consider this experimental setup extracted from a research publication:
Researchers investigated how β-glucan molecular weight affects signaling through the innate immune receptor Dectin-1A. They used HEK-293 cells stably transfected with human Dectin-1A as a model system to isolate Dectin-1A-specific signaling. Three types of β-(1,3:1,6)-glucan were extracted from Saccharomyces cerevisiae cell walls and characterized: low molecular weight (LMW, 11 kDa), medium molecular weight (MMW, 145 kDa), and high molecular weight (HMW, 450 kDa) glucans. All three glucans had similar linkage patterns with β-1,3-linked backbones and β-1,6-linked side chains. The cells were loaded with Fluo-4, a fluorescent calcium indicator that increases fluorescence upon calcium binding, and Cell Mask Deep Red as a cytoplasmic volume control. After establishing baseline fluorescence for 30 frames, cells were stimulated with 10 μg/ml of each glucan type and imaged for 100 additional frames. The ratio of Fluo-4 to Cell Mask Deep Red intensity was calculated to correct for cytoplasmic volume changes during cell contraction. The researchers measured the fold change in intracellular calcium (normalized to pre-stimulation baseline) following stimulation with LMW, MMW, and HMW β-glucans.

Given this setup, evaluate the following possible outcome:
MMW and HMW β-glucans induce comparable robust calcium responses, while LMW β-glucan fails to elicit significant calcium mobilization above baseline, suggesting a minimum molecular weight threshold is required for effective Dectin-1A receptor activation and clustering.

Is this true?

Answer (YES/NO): YES